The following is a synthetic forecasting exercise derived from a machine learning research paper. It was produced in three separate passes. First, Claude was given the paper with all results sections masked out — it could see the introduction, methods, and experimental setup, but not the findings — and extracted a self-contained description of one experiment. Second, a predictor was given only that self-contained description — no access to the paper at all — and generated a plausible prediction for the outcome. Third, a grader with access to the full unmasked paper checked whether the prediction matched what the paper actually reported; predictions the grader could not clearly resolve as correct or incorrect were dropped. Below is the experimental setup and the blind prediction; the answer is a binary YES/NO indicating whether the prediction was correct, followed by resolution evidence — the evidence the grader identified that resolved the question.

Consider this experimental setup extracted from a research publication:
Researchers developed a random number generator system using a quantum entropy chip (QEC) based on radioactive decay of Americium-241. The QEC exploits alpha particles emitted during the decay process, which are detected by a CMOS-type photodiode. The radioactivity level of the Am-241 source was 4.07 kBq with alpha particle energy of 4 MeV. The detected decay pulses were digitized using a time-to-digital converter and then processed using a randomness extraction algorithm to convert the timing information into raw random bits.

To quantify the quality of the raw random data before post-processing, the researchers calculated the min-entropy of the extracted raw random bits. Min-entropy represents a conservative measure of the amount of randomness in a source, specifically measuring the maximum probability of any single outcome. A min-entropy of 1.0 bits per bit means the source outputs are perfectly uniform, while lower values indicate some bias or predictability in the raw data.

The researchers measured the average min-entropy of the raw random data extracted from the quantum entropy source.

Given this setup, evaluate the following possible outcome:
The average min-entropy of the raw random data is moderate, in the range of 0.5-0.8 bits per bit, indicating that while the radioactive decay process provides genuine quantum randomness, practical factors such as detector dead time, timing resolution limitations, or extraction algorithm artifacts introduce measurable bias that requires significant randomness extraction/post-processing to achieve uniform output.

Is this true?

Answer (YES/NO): YES